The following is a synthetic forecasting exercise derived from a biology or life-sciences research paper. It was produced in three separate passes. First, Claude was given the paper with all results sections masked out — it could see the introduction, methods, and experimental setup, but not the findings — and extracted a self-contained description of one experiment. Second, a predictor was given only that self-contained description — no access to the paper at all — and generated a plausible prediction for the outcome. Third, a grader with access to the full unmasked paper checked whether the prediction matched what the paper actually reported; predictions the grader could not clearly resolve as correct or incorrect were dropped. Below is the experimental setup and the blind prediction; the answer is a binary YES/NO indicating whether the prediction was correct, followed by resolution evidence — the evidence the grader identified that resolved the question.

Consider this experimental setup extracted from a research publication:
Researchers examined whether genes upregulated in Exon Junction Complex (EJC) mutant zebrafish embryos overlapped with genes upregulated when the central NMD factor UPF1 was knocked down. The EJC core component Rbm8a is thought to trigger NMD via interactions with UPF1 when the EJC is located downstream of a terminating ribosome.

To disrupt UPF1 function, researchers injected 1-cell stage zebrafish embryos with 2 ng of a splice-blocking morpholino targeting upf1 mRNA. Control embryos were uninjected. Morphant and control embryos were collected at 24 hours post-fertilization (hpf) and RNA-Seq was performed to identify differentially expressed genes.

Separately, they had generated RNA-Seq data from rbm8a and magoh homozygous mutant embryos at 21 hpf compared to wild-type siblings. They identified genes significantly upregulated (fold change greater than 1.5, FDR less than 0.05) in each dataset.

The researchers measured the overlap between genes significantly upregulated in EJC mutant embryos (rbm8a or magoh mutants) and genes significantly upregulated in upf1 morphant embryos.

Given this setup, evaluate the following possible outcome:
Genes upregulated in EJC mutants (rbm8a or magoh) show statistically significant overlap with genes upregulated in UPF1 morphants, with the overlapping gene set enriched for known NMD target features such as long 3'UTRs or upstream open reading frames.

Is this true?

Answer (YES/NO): NO